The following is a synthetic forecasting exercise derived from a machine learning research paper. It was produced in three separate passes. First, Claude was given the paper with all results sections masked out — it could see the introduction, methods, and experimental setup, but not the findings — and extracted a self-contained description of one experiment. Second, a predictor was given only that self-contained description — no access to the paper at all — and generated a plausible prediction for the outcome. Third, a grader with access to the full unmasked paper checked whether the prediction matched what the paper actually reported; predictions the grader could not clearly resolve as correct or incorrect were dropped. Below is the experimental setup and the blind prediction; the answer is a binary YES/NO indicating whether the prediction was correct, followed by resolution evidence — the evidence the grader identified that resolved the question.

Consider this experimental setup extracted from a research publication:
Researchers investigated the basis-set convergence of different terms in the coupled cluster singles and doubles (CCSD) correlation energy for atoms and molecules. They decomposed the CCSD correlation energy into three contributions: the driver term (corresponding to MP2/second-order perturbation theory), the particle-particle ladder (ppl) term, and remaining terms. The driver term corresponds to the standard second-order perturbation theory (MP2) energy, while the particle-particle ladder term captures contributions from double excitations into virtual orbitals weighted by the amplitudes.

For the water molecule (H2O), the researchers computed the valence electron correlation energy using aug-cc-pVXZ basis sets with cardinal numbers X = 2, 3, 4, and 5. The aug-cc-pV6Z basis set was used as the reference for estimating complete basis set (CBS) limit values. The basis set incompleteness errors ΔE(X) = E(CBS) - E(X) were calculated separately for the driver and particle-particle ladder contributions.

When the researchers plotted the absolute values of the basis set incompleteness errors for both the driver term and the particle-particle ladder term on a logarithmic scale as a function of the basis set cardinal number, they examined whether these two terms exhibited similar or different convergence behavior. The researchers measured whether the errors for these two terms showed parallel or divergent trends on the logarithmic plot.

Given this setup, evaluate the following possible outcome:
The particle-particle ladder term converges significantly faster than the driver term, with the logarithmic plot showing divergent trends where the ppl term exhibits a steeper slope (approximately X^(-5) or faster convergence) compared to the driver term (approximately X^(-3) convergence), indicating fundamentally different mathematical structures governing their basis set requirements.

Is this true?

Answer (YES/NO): NO